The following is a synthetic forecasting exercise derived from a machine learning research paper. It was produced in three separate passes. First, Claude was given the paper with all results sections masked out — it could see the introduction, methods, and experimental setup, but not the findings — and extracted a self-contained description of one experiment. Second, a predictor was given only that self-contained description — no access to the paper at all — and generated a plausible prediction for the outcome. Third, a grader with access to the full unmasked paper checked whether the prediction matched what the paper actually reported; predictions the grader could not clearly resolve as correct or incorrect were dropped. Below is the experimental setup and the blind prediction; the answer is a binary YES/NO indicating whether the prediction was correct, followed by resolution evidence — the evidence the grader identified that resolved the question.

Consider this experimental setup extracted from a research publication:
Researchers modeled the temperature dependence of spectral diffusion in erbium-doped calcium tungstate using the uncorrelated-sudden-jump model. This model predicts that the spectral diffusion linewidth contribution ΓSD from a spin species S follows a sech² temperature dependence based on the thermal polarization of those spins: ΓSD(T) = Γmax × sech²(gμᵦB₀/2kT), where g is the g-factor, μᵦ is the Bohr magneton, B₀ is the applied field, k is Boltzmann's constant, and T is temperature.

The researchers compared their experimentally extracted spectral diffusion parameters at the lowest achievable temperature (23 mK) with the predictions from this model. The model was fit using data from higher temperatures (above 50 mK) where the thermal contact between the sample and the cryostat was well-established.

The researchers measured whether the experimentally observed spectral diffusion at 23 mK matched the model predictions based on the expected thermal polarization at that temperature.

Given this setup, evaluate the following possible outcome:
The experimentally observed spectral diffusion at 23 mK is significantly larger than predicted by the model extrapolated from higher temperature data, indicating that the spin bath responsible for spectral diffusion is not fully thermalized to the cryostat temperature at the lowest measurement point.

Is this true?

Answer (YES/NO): NO